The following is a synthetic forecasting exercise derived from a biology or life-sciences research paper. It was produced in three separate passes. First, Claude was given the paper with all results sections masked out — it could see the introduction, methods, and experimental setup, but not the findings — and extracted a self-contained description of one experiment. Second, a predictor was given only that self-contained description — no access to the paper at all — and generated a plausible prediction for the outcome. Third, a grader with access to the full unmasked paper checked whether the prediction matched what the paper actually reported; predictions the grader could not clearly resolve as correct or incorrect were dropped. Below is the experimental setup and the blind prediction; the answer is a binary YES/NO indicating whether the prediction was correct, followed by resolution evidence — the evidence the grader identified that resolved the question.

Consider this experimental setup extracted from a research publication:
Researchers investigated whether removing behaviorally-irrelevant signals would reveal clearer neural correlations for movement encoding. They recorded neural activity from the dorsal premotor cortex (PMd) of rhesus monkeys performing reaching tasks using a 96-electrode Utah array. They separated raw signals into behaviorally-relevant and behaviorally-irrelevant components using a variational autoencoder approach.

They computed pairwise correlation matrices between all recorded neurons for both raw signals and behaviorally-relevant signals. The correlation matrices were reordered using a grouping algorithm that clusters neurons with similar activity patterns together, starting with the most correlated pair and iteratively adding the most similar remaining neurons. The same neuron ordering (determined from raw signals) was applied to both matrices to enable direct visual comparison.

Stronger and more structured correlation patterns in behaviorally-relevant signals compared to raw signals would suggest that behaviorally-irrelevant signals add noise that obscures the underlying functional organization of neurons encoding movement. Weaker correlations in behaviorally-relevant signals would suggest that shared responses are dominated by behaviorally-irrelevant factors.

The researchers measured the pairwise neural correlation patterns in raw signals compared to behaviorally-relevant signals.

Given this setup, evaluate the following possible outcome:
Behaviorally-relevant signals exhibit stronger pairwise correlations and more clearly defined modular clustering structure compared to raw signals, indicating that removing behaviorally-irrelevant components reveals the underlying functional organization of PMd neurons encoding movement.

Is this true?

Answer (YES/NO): YES